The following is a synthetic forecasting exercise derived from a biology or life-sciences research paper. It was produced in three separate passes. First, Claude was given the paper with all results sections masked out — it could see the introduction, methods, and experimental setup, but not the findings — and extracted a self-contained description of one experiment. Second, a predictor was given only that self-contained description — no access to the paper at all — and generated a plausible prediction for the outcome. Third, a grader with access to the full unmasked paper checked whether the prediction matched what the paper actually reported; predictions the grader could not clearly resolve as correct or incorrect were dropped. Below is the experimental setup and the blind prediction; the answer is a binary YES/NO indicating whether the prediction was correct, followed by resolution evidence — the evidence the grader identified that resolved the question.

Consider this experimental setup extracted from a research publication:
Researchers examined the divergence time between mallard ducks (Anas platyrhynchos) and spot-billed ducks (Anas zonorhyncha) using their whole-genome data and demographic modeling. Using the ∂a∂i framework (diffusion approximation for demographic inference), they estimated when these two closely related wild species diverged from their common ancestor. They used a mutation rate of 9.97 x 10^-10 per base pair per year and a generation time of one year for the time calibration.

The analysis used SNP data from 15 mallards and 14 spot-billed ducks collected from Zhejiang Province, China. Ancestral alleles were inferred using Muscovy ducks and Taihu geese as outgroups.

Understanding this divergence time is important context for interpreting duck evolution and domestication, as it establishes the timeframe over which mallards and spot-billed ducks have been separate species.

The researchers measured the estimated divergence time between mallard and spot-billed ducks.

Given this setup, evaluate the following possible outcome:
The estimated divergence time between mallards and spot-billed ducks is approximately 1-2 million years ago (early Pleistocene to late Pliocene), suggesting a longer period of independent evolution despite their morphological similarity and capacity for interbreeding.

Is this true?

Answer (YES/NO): NO